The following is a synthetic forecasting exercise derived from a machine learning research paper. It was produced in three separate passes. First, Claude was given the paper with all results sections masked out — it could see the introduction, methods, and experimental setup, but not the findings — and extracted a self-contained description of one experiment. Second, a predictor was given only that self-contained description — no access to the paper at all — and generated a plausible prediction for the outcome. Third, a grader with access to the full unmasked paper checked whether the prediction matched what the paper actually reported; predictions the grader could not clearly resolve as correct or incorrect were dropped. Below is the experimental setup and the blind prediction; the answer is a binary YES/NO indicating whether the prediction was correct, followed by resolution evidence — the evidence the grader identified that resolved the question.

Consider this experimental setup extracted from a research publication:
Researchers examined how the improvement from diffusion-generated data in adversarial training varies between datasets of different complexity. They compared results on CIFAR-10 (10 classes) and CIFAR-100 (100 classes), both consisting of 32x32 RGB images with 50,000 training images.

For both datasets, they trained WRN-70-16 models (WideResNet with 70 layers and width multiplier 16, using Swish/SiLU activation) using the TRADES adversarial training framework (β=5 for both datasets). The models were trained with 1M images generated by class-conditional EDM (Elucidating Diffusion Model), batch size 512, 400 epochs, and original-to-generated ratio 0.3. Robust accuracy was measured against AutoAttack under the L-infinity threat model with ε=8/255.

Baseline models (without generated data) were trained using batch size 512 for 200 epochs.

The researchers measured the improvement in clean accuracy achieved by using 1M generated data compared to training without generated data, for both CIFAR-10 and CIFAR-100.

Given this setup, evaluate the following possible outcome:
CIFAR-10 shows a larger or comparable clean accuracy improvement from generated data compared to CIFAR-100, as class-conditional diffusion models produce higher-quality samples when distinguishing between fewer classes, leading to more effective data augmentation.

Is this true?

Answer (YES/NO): NO